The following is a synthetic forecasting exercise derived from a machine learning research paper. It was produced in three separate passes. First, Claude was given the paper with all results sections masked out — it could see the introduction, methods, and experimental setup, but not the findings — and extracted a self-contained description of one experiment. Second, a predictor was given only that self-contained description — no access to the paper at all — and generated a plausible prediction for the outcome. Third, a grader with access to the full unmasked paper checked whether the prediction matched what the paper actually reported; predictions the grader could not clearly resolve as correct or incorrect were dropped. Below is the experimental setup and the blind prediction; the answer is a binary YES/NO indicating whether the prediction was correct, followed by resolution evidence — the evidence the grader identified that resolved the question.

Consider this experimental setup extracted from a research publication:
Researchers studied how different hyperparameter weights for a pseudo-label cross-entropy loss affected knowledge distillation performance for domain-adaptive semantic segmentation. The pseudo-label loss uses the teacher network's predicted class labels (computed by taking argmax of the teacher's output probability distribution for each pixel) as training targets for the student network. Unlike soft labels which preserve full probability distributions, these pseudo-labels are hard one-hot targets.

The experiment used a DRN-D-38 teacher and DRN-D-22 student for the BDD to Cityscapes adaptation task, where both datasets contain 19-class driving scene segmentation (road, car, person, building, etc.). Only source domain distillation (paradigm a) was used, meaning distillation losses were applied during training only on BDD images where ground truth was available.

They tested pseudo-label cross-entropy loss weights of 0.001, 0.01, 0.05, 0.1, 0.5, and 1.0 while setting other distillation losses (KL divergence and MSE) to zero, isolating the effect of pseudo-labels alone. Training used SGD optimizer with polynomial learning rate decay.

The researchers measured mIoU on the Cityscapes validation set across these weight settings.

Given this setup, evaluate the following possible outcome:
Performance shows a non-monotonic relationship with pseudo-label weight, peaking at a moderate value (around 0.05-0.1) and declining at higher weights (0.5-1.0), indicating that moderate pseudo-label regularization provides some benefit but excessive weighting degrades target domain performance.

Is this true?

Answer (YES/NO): NO